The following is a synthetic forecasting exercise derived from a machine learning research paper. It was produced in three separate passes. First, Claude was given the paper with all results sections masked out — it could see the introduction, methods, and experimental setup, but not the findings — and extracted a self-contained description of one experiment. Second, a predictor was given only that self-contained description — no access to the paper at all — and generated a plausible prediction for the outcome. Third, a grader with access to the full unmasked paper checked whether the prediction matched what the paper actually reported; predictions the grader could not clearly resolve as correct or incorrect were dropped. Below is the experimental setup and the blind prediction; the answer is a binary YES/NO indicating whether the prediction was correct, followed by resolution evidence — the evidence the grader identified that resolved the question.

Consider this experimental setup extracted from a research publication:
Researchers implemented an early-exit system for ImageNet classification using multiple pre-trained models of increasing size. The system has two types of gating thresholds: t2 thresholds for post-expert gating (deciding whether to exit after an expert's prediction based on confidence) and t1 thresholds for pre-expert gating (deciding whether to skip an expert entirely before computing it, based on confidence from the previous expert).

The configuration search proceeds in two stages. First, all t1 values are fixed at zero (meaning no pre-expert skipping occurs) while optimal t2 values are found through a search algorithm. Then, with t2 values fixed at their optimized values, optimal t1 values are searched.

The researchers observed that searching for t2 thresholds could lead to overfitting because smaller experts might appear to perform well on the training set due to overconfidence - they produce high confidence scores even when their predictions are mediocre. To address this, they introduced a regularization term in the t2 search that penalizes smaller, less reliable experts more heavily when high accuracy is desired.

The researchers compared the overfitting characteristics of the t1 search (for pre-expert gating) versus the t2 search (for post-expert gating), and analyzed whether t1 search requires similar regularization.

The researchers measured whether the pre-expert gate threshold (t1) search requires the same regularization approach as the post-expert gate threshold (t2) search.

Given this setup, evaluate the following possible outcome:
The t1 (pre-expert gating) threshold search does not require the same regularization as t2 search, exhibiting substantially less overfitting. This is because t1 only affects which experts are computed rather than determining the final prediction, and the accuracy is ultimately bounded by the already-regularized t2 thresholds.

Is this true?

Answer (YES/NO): YES